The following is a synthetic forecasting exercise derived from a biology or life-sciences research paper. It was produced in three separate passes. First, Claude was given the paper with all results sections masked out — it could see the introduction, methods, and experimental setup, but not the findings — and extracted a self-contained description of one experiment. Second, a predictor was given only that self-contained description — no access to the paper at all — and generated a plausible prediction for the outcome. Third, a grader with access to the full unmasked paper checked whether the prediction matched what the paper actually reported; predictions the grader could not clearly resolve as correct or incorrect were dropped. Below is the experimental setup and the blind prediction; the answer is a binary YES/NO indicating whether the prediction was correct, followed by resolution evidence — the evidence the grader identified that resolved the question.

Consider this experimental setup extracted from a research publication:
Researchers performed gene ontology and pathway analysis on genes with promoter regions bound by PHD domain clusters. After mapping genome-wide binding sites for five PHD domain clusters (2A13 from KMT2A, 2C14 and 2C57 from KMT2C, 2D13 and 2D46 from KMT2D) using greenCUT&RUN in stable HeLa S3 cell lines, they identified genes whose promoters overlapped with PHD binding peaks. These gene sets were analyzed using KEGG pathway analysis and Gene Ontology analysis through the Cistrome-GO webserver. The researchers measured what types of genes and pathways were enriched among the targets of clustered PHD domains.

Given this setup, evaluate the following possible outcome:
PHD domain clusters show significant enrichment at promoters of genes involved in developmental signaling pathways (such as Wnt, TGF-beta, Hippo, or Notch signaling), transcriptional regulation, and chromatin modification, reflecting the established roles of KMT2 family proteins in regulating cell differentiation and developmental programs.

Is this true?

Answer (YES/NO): NO